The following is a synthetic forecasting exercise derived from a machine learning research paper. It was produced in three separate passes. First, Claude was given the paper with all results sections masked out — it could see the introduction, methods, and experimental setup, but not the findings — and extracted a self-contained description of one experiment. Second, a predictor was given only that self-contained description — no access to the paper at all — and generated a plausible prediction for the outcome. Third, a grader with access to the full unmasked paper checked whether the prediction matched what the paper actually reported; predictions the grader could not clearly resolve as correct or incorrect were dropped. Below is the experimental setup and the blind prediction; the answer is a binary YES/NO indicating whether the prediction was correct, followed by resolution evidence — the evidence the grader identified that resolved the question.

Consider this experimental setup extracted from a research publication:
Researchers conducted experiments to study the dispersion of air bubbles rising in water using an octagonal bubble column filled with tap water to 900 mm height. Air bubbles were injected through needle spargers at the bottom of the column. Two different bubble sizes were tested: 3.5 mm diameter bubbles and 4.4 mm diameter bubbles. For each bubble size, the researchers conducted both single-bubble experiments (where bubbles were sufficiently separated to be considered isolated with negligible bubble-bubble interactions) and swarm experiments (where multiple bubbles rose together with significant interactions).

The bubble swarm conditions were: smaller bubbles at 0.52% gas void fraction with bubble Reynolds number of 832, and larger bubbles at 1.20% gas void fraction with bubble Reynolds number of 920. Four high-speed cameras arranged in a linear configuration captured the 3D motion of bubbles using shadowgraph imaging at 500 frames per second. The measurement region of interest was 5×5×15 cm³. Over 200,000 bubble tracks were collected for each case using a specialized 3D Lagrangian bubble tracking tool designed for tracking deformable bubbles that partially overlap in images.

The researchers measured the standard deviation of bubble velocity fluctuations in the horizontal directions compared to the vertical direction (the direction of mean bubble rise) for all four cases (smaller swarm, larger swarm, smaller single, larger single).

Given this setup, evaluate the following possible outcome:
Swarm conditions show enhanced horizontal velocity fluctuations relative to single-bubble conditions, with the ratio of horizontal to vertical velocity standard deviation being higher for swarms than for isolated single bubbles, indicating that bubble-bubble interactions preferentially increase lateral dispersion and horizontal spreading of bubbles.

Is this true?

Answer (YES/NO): NO